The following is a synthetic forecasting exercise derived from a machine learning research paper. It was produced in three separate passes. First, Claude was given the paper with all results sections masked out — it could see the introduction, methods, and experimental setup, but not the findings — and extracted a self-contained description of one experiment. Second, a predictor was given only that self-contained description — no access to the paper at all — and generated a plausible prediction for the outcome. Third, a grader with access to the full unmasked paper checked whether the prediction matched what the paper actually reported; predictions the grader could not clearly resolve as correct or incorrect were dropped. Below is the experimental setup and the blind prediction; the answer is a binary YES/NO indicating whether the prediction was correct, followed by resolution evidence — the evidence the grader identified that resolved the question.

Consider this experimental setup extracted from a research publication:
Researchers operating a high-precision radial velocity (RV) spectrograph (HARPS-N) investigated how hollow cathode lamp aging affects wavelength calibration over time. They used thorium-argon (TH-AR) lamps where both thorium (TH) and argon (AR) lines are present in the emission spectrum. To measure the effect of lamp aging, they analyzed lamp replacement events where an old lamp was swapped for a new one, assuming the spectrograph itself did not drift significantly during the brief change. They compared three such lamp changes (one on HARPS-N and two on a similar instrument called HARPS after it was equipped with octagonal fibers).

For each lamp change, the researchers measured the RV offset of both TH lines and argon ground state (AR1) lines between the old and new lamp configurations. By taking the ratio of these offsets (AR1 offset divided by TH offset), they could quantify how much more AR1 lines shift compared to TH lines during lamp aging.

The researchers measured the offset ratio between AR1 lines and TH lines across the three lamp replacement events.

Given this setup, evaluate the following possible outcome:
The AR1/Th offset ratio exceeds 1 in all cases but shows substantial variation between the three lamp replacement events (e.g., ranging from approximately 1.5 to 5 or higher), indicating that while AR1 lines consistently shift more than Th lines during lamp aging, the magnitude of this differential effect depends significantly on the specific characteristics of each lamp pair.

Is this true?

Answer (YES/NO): NO